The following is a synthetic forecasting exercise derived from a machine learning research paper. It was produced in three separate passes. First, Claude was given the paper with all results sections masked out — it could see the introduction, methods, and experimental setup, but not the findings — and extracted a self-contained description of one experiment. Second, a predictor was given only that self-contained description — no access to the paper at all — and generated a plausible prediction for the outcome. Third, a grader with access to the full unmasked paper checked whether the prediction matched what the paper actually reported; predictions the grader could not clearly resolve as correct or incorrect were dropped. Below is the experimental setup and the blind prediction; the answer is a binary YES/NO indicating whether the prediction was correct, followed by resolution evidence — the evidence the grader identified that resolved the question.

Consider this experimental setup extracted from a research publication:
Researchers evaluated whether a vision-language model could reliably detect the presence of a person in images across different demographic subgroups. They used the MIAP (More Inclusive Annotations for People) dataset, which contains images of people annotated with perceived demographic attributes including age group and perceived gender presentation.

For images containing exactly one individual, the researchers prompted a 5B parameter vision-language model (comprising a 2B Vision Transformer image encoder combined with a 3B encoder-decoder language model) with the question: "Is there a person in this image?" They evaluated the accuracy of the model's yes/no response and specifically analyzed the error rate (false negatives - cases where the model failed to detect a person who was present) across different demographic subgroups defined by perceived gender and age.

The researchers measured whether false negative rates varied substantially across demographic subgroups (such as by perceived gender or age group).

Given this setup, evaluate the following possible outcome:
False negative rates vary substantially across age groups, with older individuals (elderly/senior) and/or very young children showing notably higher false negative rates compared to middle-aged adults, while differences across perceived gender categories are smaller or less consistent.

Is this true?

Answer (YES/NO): NO